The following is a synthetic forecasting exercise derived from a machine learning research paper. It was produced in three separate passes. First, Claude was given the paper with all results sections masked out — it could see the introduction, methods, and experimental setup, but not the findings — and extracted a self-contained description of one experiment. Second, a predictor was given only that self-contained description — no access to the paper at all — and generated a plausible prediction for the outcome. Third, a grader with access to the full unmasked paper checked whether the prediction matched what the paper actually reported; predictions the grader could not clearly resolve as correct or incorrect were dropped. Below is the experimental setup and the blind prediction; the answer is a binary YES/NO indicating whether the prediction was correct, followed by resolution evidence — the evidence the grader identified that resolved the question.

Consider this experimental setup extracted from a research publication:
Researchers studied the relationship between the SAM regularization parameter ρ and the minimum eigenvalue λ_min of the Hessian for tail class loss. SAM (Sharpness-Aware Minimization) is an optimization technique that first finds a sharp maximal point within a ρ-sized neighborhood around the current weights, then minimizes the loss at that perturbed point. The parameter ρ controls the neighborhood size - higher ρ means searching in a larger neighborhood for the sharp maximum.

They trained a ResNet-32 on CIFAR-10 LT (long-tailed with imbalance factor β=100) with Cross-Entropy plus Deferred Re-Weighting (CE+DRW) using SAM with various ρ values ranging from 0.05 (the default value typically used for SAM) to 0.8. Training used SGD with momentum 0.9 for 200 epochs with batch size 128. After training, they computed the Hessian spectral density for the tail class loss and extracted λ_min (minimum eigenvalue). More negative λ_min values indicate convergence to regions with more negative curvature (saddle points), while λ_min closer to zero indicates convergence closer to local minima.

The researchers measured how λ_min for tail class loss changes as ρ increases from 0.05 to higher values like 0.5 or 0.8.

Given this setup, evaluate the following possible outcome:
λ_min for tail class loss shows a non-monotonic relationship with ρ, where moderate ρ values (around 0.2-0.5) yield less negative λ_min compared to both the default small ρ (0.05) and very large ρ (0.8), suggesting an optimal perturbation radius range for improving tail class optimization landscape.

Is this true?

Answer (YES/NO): NO